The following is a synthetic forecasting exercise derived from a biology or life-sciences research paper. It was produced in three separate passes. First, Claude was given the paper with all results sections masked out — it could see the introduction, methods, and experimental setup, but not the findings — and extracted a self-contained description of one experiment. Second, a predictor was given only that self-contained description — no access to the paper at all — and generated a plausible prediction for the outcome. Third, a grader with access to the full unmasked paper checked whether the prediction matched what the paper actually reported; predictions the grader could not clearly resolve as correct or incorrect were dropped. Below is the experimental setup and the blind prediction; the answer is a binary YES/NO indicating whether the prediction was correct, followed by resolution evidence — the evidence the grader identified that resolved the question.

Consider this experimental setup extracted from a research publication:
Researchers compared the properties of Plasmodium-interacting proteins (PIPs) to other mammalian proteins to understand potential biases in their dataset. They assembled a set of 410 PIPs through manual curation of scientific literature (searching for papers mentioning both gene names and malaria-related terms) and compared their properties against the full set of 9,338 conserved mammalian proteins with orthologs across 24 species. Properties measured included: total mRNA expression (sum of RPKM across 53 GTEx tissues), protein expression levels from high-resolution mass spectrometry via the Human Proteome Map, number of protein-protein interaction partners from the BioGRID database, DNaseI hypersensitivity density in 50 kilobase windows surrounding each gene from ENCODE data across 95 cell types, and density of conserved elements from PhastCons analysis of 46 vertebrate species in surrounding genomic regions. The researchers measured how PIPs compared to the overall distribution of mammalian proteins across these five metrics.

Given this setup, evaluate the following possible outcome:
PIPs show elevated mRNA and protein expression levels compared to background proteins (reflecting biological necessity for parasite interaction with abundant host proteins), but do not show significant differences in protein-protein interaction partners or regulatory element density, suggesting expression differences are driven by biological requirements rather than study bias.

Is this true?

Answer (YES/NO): NO